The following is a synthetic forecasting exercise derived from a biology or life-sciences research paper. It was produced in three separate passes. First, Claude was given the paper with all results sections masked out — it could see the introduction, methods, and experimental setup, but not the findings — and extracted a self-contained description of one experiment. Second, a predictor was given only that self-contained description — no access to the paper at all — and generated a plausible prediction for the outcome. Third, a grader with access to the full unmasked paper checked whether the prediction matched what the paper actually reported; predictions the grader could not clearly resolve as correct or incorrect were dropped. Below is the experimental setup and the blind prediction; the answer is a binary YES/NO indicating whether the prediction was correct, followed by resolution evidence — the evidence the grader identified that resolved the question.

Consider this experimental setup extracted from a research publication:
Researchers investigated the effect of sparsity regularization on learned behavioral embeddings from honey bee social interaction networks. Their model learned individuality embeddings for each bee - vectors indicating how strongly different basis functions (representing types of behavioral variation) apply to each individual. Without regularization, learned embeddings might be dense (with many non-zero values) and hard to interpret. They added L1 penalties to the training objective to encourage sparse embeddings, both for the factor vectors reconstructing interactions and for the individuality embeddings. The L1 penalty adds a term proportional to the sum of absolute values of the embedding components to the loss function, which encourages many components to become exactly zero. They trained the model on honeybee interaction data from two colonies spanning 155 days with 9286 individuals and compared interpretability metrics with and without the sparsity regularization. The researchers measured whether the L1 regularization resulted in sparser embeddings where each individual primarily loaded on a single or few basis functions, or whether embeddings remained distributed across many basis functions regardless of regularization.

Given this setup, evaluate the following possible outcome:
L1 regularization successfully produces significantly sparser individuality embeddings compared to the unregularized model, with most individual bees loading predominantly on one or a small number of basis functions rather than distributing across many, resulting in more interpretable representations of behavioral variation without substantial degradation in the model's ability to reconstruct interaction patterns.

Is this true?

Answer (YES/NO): YES